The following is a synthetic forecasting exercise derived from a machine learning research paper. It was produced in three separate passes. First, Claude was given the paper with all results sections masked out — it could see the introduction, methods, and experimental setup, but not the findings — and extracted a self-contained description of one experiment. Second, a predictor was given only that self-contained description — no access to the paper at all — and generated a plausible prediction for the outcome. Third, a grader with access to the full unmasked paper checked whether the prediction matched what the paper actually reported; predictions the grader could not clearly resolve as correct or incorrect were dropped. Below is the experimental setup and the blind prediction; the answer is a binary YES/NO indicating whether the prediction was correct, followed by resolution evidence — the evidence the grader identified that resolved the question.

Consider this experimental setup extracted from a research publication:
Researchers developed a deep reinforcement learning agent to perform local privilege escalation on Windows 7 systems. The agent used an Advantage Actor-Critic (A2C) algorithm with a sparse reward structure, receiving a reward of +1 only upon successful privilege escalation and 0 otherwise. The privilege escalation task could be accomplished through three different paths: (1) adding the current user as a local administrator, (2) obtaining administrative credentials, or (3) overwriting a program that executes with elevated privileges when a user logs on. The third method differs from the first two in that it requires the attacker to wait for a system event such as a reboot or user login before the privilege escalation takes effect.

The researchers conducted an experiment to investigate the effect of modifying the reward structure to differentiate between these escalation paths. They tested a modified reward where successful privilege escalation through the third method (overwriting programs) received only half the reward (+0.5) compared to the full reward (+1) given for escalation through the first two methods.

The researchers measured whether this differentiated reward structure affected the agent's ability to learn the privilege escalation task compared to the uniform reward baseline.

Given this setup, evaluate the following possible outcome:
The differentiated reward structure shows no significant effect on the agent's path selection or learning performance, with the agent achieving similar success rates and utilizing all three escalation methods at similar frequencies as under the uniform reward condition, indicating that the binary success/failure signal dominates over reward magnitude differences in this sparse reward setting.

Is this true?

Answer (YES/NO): NO